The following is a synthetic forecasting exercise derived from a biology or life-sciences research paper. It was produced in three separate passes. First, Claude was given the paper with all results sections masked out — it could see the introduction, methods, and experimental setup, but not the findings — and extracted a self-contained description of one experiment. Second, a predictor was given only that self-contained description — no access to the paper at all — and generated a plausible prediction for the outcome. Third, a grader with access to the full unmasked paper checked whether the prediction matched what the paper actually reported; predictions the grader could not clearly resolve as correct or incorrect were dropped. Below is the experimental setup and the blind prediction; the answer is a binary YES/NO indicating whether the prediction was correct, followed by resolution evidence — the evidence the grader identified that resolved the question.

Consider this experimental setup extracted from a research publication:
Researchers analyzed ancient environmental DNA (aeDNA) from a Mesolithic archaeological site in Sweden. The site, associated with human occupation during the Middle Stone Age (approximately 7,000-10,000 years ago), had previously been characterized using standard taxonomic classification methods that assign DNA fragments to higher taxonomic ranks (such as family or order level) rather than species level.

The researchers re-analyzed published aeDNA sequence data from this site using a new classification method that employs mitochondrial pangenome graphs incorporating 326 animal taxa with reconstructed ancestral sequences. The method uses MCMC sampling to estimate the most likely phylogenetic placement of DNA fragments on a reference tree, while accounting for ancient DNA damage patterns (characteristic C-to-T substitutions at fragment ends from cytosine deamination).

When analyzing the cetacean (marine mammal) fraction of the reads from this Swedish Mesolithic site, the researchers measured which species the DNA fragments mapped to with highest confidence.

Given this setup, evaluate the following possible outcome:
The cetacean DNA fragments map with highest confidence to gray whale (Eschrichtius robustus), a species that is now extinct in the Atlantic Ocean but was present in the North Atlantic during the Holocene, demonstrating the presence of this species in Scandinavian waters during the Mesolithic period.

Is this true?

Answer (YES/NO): NO